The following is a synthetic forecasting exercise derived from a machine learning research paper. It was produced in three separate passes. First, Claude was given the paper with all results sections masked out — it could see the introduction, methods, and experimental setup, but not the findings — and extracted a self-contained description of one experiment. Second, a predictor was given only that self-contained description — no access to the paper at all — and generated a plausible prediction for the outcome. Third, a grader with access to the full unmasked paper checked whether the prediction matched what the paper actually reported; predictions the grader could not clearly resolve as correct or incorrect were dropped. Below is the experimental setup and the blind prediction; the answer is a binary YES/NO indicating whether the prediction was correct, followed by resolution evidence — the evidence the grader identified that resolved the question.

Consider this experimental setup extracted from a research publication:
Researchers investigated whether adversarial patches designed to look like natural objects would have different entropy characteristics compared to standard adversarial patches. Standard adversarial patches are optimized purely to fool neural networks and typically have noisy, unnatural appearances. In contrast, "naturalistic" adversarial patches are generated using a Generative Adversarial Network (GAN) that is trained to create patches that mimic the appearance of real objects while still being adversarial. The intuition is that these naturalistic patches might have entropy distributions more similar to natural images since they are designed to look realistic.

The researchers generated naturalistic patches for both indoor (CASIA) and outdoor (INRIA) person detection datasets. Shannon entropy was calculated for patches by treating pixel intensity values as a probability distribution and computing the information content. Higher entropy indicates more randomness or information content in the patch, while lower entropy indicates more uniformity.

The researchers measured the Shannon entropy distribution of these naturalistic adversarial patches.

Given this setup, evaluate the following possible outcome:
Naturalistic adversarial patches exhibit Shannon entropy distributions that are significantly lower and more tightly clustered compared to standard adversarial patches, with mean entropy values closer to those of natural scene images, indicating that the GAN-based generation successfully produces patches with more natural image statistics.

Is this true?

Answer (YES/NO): NO